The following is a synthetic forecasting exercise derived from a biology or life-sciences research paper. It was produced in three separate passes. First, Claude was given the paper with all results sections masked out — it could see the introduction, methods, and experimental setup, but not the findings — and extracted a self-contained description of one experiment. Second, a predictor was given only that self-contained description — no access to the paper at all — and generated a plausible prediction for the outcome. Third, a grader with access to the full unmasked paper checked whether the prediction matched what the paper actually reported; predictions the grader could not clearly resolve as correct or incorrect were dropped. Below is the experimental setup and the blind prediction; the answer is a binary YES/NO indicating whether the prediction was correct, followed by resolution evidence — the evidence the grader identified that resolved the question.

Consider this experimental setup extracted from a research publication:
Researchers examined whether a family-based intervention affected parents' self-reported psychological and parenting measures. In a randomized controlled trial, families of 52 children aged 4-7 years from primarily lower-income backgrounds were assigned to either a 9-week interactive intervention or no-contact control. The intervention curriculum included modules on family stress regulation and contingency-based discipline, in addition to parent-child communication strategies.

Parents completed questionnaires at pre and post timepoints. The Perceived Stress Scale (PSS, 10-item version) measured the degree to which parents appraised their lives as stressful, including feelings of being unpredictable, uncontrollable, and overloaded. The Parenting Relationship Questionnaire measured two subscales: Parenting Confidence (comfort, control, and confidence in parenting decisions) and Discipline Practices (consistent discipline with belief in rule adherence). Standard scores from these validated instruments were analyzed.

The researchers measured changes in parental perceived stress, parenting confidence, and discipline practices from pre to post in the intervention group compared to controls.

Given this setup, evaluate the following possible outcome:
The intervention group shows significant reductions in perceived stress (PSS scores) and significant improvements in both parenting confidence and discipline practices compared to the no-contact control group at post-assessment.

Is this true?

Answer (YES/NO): NO